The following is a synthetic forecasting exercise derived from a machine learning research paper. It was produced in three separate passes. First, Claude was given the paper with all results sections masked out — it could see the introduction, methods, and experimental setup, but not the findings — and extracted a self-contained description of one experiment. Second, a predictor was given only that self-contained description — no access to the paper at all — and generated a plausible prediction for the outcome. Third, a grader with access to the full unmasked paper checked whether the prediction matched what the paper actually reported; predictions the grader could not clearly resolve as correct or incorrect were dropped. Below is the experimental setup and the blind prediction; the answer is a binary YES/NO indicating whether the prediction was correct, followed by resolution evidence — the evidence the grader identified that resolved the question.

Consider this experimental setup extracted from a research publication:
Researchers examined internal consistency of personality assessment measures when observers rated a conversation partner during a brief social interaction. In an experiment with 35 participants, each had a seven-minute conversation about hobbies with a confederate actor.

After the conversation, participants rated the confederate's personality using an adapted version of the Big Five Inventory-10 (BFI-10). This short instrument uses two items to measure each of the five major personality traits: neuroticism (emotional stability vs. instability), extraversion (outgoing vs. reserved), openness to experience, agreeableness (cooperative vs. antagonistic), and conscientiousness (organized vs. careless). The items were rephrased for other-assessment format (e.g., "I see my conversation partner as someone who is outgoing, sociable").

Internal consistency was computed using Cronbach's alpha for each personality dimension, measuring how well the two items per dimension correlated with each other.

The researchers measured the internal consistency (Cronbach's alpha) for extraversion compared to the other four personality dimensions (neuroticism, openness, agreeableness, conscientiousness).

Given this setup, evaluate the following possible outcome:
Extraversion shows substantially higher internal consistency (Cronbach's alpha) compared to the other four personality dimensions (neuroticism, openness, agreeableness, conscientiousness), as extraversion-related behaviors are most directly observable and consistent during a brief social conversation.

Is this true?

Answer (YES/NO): YES